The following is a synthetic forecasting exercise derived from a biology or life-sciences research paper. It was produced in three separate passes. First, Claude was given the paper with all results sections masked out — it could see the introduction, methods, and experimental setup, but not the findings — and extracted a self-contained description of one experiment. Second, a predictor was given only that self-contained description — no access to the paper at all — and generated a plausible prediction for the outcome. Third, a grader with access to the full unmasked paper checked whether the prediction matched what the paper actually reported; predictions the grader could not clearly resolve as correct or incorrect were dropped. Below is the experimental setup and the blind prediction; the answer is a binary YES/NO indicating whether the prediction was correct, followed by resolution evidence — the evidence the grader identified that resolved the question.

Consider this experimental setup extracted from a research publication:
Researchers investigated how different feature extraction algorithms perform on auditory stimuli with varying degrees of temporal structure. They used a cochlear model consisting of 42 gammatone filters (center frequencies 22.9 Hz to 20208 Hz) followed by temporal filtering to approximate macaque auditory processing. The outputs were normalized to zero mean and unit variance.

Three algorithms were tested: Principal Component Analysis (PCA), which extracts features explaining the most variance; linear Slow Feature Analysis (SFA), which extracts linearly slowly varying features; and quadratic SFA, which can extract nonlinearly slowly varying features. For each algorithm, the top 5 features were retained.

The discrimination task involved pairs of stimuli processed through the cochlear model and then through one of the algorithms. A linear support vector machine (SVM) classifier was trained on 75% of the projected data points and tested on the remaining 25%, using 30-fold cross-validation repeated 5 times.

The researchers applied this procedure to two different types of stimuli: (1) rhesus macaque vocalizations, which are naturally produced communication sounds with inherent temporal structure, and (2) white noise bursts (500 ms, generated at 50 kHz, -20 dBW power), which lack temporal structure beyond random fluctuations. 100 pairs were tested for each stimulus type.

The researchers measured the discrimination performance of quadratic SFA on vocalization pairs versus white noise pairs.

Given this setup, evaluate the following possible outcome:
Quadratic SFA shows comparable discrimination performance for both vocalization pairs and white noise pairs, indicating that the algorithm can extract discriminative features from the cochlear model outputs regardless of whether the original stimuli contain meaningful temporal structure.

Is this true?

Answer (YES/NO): NO